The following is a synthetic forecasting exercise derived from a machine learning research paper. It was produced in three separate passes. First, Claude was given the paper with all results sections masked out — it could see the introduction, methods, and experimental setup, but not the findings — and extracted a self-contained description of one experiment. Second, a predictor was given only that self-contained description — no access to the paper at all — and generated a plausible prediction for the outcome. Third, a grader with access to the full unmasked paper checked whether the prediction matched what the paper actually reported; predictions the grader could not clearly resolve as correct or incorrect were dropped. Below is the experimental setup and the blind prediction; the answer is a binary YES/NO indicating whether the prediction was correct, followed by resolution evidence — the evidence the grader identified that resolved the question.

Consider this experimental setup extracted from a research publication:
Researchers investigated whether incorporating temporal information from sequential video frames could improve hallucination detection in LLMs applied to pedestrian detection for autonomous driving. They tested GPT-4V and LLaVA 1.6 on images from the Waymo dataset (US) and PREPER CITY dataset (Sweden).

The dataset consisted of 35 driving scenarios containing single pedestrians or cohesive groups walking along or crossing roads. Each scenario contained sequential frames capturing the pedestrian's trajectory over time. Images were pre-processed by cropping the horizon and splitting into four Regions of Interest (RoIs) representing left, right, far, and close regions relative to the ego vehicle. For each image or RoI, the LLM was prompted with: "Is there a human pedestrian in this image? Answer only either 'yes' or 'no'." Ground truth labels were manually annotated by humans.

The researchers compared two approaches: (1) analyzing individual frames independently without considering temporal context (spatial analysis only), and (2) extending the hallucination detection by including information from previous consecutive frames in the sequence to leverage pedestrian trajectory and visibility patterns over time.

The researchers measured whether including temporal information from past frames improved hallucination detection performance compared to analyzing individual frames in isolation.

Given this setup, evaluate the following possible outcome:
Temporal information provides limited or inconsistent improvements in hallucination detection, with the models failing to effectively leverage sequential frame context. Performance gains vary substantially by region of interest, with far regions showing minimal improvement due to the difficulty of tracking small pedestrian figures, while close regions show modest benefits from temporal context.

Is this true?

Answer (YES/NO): NO